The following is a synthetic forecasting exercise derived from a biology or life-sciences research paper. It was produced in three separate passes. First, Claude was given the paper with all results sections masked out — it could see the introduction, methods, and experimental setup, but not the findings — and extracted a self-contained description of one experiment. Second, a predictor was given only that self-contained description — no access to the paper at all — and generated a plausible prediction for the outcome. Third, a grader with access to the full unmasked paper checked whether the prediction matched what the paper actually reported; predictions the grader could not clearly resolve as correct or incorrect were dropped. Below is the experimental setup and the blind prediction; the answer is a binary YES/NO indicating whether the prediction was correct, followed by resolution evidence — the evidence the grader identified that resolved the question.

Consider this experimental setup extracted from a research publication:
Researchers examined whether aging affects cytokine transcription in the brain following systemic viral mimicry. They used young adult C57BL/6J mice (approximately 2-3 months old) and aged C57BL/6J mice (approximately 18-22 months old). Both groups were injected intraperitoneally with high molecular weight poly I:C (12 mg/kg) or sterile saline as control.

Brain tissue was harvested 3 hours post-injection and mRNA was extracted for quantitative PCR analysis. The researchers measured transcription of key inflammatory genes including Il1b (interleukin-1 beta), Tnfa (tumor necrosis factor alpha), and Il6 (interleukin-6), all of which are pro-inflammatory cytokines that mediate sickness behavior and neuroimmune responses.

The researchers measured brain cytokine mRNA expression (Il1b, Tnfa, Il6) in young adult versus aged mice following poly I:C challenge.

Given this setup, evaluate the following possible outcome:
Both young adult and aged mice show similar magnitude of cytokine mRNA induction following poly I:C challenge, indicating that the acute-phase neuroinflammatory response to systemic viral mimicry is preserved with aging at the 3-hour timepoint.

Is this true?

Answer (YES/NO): NO